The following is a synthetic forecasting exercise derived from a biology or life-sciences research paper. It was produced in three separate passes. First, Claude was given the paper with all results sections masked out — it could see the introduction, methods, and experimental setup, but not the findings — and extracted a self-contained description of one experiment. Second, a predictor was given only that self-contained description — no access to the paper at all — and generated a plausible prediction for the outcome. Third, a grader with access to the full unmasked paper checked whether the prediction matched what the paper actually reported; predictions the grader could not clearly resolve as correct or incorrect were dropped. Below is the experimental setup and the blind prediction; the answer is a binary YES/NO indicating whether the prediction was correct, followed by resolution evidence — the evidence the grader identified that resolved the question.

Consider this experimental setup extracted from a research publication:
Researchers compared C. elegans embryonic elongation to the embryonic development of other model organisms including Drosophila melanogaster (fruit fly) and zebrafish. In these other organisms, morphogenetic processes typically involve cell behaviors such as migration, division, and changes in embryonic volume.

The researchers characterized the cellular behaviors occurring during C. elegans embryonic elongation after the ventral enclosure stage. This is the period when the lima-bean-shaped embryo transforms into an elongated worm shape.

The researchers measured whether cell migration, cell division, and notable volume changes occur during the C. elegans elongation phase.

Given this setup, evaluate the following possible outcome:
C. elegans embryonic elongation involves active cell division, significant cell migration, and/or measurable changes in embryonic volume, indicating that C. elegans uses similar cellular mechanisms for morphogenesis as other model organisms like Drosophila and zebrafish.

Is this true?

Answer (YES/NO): NO